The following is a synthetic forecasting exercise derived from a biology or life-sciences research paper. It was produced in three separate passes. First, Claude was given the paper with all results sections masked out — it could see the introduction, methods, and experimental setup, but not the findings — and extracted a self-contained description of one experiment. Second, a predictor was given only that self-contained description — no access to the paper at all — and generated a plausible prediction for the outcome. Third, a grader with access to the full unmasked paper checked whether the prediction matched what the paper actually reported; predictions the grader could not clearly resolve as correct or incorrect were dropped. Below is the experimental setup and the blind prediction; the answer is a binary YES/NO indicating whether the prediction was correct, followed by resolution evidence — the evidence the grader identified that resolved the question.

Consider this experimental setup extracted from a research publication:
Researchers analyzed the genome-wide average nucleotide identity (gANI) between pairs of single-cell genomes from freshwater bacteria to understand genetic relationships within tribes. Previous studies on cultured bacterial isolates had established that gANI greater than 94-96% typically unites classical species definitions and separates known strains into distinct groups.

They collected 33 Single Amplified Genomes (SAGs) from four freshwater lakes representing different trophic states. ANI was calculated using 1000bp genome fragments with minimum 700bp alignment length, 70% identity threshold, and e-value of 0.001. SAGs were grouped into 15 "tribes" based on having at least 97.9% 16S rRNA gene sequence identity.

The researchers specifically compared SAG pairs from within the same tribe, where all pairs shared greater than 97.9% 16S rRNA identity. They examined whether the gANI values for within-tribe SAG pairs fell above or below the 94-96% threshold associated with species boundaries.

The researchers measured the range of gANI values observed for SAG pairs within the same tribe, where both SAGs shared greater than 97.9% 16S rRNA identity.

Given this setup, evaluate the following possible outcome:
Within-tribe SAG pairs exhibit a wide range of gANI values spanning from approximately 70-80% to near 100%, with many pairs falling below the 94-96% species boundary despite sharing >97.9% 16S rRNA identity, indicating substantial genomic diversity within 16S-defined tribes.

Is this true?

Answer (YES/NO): YES